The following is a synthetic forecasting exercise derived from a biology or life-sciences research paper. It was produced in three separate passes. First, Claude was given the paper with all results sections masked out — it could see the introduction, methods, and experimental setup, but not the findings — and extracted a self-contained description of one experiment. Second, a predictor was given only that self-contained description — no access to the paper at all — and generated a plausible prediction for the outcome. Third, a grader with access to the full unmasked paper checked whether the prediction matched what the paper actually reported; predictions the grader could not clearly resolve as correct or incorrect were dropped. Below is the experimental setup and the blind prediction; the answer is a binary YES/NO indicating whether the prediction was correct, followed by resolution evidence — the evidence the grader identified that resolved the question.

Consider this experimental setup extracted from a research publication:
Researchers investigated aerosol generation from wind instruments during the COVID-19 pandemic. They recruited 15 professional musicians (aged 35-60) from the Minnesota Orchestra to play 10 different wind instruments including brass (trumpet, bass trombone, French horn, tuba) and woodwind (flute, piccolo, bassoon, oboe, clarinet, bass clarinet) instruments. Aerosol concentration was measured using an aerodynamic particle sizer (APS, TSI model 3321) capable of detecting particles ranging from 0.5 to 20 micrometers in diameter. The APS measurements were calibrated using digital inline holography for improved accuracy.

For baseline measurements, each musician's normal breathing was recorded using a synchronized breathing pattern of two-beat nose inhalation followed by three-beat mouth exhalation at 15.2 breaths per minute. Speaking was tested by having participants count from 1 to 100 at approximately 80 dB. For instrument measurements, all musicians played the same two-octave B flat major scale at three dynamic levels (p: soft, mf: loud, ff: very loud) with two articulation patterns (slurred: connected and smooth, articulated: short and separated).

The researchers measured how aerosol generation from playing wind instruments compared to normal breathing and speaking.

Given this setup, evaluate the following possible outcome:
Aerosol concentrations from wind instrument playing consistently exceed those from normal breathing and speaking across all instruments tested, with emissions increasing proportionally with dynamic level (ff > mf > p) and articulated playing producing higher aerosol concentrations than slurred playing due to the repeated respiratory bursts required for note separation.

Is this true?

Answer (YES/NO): NO